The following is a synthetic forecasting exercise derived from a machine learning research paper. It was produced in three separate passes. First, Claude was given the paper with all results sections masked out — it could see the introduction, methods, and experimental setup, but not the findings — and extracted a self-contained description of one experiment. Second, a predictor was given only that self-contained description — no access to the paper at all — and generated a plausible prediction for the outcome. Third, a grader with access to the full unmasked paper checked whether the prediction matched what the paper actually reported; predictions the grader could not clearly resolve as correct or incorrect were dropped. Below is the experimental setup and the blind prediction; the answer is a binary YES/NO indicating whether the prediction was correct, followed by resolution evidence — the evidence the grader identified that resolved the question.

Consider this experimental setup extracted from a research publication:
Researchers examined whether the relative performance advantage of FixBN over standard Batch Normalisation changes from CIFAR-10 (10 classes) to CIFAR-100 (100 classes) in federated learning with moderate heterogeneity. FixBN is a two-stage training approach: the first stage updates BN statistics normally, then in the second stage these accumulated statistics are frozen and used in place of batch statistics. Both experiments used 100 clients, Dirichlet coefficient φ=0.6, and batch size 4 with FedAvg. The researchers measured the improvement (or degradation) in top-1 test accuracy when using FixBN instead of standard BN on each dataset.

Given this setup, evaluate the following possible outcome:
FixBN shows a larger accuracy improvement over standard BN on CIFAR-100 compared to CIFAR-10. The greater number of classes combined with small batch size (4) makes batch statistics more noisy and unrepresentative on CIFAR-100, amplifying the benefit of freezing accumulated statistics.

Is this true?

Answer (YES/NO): NO